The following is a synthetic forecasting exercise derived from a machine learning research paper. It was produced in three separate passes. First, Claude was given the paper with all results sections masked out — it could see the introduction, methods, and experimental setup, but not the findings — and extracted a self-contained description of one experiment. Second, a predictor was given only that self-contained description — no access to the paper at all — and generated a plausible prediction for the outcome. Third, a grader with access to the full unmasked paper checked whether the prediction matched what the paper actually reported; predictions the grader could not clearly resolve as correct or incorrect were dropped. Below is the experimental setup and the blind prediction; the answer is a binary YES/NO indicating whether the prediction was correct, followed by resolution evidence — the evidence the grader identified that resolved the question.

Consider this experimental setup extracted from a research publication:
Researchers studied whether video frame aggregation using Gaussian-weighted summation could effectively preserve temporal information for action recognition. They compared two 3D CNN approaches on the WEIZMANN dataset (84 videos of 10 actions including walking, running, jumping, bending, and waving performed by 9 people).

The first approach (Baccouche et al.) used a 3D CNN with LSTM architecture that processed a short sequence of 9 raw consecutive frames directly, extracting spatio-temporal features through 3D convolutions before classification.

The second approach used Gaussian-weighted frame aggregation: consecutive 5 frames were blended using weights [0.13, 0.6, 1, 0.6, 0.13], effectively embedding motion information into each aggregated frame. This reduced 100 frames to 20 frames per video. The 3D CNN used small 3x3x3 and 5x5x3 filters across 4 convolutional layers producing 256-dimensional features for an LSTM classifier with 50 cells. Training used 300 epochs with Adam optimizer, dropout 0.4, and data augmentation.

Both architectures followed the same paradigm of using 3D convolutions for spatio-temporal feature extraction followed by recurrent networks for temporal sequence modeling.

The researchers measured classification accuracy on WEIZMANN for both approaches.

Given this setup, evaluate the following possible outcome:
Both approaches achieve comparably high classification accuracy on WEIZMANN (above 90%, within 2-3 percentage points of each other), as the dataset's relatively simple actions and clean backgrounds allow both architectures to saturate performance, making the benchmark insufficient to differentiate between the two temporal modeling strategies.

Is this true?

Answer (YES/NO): YES